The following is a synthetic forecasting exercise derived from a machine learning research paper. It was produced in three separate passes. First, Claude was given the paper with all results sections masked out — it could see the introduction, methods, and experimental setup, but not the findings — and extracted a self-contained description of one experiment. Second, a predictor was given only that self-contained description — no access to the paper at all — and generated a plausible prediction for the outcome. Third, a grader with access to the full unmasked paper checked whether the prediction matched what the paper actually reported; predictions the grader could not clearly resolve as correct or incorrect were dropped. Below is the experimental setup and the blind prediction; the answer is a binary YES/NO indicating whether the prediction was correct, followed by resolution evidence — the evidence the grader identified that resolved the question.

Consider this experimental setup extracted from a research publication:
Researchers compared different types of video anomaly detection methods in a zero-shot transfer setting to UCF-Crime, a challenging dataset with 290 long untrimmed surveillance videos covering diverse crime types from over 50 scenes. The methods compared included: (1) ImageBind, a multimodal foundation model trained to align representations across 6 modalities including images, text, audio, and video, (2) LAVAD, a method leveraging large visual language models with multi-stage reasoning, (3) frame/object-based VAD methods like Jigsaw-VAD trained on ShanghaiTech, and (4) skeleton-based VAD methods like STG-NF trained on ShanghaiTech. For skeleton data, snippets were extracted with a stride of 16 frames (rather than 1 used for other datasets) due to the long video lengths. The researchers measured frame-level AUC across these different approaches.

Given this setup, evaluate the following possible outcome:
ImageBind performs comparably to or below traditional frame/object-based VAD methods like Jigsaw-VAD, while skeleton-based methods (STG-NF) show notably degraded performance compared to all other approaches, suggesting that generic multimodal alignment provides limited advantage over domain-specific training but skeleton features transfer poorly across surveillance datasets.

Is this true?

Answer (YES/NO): NO